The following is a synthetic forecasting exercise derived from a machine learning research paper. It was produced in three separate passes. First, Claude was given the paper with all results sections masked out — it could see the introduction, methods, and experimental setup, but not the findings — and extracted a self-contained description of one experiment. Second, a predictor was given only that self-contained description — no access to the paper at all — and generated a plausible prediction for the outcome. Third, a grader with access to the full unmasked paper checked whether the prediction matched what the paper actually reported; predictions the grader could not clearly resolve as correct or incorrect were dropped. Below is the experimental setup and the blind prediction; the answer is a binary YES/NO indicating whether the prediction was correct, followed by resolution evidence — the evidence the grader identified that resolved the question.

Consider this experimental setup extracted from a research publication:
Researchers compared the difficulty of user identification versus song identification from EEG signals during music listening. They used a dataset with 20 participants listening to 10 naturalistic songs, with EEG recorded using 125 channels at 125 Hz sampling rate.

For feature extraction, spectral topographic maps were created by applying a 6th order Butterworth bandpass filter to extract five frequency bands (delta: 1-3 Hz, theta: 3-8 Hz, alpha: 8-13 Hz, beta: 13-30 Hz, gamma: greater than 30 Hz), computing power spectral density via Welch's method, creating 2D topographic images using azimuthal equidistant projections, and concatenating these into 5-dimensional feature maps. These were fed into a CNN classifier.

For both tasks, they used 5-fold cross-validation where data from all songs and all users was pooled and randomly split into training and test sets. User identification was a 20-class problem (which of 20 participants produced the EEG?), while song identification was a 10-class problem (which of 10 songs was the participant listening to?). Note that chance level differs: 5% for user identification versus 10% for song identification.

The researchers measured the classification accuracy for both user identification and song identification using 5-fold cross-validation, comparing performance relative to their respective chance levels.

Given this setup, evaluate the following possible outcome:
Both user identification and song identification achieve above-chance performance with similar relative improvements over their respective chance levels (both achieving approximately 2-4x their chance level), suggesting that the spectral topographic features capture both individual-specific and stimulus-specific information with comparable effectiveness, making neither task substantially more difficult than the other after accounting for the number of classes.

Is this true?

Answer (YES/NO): NO